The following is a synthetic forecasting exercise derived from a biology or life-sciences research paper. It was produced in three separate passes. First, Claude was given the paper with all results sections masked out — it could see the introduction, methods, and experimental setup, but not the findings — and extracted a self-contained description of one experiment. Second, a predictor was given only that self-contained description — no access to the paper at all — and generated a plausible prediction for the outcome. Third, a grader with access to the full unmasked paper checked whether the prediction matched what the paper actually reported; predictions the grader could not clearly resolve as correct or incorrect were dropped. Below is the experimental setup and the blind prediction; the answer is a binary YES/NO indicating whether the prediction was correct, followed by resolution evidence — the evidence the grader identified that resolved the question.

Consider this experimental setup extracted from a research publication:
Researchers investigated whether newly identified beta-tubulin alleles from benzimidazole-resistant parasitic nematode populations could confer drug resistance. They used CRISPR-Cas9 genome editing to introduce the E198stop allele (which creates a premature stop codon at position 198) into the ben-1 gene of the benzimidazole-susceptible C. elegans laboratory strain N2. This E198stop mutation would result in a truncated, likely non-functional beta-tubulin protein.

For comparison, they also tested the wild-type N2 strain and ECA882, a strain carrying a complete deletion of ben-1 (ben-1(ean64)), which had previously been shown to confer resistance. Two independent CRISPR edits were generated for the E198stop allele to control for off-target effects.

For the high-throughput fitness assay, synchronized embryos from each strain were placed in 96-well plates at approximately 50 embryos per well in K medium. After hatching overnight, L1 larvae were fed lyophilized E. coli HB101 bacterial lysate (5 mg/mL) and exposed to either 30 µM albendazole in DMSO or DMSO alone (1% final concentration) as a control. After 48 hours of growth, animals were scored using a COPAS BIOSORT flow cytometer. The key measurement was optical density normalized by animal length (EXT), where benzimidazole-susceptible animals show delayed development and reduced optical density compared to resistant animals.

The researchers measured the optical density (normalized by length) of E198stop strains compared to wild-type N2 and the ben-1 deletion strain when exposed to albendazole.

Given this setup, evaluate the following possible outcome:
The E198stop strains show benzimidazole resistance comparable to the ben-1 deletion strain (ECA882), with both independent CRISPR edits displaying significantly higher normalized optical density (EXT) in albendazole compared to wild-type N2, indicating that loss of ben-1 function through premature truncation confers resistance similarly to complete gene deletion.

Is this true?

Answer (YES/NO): YES